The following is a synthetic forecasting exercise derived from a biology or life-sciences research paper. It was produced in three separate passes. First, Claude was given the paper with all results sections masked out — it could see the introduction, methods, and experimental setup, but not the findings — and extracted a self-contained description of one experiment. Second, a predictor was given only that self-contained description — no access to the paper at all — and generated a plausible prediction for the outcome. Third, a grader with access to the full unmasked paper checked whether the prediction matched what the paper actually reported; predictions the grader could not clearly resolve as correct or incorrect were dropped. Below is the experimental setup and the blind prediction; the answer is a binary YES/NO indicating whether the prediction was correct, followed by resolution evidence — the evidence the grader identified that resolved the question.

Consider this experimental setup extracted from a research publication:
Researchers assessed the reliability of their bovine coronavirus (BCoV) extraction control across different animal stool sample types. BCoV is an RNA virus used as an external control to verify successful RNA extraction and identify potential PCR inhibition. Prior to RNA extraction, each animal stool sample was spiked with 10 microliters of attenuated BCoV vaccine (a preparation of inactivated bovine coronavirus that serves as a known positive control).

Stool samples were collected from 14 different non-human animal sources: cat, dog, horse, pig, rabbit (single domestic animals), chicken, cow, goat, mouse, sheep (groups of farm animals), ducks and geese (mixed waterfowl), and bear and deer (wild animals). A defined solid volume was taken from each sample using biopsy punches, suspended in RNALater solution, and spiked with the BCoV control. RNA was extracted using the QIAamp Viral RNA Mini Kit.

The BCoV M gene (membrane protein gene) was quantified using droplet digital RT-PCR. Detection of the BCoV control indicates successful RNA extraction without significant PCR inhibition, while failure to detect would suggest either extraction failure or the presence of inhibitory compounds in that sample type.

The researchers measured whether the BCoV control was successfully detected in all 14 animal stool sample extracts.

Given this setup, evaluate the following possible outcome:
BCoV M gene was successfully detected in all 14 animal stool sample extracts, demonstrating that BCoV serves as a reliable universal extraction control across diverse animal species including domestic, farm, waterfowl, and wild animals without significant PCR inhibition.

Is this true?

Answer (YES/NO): YES